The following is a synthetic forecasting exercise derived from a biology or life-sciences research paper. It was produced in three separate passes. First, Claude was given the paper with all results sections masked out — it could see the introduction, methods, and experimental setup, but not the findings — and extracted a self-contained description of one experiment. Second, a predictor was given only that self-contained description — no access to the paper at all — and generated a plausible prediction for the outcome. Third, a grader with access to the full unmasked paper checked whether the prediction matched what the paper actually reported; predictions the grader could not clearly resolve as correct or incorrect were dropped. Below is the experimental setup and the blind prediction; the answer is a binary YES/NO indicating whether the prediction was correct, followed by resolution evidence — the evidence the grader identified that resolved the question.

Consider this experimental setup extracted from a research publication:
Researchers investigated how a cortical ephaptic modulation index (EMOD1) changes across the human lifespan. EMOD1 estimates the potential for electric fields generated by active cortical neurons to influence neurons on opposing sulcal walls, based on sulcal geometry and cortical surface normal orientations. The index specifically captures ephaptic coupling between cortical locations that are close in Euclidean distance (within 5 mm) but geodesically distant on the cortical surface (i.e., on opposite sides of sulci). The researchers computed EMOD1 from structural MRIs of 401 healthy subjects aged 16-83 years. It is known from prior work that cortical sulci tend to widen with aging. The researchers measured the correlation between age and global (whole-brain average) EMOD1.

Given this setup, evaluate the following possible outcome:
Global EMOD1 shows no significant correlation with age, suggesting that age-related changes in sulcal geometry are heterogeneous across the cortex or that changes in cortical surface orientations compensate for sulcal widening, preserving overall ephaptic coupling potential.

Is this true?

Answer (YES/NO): NO